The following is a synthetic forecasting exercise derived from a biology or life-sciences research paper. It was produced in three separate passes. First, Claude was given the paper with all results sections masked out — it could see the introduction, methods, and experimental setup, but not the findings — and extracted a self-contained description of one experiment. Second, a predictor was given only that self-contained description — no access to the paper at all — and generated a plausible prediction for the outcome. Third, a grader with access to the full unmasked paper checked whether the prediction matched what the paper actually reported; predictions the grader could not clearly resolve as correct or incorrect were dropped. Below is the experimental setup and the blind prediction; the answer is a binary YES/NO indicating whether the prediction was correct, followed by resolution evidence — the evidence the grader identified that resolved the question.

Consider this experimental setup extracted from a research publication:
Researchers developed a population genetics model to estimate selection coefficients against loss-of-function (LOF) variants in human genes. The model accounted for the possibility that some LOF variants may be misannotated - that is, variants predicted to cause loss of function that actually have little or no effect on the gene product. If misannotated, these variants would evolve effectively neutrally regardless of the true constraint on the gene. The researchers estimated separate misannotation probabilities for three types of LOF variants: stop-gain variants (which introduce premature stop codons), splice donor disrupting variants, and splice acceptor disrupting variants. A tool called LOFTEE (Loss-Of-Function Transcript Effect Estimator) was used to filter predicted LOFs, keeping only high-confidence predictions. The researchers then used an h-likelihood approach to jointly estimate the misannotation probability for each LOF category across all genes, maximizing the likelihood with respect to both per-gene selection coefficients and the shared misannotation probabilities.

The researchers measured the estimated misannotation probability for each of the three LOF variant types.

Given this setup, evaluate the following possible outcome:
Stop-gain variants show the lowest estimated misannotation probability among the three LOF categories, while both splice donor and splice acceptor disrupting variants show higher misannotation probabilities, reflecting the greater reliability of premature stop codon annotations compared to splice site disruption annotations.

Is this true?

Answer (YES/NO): YES